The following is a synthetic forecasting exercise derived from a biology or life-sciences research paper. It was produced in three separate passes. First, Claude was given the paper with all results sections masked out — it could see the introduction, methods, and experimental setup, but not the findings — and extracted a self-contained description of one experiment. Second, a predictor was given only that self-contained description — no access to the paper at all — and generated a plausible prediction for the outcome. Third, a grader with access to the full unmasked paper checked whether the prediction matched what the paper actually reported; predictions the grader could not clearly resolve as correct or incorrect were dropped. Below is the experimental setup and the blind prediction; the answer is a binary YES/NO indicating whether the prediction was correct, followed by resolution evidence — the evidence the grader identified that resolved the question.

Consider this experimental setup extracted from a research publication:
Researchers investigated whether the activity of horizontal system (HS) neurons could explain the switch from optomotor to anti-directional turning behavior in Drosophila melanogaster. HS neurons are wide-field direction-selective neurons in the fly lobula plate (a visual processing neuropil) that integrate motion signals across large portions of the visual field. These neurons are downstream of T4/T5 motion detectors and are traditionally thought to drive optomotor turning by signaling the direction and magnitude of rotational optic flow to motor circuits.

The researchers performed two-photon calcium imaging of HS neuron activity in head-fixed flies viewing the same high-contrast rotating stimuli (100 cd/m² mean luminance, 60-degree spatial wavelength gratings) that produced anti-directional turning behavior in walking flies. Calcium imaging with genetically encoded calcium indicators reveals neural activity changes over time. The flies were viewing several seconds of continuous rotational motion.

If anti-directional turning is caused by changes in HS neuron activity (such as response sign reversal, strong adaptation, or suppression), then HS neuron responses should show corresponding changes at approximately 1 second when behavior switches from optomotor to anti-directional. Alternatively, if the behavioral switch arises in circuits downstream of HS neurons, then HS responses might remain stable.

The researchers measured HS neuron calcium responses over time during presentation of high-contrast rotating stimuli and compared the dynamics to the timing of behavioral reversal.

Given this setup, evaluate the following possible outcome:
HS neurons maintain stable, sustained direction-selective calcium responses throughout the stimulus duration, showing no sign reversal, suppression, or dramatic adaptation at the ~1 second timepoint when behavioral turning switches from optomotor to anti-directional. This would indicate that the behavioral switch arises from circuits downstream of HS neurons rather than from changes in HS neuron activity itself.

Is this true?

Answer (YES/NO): YES